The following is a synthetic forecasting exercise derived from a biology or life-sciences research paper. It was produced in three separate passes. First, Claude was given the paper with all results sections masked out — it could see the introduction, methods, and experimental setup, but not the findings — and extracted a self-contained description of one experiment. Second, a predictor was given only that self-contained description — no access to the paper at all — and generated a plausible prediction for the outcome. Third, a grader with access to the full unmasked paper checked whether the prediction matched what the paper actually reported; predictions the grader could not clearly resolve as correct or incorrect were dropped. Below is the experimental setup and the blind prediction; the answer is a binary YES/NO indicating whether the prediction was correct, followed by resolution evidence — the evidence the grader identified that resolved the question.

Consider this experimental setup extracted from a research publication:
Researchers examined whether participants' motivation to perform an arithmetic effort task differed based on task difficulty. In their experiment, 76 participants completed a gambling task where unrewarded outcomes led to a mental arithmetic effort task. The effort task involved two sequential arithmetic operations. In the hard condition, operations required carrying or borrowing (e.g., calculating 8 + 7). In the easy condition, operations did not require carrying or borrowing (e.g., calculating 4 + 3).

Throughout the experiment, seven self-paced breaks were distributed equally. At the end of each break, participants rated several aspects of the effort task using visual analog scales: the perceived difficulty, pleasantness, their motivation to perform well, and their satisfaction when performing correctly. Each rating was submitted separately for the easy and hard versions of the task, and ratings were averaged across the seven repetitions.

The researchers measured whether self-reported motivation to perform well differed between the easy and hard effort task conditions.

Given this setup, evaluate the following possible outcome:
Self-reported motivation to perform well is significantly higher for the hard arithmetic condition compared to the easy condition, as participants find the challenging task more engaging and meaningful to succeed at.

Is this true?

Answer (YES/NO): NO